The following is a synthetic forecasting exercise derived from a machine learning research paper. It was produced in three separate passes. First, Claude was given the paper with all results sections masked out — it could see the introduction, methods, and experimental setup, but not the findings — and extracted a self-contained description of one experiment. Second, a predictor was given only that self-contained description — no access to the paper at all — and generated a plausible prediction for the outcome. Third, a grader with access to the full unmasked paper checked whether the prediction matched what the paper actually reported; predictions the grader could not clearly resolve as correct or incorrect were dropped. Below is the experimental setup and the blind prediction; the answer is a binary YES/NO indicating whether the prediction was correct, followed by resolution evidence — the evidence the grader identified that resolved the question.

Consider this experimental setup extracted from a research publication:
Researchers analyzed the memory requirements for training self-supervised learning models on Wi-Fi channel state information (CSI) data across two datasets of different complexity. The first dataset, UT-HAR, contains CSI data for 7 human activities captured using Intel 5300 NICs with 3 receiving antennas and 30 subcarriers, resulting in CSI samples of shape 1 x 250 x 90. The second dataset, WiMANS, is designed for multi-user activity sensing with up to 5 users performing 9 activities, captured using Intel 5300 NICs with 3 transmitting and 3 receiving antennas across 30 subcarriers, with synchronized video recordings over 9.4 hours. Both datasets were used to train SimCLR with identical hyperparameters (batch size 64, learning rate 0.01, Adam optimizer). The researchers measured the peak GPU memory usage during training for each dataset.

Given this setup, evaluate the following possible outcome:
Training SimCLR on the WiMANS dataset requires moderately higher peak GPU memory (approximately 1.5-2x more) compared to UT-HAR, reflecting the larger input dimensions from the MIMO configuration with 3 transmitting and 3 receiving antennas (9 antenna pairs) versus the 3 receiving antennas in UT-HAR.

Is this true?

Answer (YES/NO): NO